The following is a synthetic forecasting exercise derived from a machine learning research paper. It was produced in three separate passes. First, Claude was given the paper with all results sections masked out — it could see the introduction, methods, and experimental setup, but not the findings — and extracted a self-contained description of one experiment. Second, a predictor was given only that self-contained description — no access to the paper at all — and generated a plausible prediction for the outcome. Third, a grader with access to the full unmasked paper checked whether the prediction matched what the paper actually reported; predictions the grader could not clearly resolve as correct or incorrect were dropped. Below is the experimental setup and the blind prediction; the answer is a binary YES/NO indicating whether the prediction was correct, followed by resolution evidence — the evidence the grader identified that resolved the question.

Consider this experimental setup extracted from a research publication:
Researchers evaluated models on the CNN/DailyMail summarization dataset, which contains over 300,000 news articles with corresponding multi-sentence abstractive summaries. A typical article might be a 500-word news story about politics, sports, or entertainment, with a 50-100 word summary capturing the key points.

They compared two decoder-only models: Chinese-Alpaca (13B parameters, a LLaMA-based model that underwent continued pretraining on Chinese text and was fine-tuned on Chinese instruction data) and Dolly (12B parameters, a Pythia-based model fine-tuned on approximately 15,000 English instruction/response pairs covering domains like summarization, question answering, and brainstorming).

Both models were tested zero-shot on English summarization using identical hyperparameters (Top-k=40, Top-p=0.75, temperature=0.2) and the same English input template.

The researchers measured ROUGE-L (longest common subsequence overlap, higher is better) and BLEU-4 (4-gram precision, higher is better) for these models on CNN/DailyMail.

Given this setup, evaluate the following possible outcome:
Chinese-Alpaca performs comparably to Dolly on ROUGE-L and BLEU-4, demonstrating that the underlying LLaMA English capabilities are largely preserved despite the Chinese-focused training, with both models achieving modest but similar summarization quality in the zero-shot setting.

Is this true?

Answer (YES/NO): NO